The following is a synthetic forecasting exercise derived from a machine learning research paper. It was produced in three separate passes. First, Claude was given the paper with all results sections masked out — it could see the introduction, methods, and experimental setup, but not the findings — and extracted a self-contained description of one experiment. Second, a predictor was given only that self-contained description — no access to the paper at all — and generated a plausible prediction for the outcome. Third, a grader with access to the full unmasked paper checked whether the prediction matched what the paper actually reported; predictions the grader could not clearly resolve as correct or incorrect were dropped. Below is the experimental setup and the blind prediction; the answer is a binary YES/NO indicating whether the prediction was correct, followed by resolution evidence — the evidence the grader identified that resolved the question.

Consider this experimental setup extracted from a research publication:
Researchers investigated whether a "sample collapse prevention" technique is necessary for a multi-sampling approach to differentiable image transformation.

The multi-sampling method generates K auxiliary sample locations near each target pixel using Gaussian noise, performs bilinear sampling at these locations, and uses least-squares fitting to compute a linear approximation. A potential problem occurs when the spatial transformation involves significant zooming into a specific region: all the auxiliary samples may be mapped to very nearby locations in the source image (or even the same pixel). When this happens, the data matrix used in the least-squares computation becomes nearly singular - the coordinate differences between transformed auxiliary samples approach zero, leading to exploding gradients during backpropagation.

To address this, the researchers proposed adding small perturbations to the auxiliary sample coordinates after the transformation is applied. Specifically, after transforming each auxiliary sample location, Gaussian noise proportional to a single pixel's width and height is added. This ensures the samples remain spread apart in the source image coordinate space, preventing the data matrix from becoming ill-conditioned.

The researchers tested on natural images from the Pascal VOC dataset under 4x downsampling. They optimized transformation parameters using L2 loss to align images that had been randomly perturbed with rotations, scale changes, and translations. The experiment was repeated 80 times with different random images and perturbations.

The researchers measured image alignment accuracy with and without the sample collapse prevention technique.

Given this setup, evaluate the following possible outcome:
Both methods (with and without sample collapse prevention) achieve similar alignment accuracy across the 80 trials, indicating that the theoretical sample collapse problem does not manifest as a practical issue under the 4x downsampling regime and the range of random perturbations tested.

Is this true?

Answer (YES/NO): NO